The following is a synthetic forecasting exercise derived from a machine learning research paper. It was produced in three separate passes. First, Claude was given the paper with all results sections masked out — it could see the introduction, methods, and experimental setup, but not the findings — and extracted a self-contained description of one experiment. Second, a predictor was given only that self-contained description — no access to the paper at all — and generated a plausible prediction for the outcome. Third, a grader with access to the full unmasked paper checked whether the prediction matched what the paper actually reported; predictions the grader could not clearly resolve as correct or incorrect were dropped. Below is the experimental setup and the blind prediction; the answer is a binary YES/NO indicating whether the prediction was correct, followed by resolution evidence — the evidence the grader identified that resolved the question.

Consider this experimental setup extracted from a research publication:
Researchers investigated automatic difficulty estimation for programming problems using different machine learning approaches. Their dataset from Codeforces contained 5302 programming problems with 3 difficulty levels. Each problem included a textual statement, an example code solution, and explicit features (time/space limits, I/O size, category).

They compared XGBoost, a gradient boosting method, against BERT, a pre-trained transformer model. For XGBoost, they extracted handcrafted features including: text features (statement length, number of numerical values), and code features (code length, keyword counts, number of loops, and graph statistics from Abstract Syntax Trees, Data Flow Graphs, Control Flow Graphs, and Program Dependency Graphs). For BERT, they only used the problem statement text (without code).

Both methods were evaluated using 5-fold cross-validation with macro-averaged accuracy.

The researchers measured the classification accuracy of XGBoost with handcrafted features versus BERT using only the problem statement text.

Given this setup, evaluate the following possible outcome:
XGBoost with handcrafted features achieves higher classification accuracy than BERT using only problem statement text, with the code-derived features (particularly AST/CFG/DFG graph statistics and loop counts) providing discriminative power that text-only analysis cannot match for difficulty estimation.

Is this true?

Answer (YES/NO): YES